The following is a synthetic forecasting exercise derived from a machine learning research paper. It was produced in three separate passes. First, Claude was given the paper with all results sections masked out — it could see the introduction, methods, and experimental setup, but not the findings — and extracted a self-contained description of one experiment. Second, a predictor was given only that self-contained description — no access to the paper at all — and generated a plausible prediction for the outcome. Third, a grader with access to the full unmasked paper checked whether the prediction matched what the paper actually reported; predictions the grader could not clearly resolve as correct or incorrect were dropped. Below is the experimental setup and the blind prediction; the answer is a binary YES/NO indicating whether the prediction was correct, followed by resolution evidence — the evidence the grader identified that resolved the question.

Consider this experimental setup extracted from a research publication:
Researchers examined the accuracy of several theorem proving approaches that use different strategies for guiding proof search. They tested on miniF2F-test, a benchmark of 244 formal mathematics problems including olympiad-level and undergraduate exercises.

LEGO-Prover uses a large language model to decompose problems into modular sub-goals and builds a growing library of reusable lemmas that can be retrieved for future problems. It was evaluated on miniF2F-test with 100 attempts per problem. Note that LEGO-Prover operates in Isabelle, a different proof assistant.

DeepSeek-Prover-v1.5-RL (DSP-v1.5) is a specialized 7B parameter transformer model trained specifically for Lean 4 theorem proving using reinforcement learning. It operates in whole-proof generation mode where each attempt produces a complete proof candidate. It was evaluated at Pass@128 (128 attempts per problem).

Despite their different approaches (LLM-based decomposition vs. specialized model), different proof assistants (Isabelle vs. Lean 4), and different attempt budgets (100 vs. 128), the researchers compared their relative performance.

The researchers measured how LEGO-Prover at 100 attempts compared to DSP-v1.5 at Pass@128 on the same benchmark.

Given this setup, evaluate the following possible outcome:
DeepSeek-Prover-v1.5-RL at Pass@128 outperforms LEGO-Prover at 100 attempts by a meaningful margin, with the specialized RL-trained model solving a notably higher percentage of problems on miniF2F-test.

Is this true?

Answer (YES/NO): NO